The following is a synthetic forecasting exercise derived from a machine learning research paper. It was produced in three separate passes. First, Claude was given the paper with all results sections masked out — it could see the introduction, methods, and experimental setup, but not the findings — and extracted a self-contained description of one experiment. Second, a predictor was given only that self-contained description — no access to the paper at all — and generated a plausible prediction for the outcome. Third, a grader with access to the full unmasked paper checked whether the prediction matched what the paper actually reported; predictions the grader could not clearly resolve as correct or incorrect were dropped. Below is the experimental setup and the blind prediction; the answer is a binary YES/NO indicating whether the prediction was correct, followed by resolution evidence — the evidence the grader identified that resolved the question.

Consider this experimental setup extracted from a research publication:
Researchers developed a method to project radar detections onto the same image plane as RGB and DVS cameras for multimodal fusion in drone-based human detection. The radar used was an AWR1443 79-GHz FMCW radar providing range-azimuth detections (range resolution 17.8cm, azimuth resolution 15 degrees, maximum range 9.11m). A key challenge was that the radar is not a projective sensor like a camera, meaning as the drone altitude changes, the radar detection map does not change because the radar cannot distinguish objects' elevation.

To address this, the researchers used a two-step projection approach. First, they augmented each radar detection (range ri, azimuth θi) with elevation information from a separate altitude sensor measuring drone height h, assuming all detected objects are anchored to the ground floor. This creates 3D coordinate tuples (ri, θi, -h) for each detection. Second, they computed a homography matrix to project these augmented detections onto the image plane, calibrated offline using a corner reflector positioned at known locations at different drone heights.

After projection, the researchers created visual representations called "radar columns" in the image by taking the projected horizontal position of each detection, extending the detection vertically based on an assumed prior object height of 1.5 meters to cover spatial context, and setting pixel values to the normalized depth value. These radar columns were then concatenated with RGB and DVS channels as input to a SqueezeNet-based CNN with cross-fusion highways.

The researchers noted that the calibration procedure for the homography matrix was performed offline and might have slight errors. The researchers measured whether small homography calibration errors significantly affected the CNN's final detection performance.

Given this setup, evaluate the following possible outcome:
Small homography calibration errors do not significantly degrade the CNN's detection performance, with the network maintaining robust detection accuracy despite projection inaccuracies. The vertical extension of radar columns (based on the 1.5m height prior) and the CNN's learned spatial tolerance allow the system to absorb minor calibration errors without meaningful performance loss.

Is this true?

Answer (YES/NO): YES